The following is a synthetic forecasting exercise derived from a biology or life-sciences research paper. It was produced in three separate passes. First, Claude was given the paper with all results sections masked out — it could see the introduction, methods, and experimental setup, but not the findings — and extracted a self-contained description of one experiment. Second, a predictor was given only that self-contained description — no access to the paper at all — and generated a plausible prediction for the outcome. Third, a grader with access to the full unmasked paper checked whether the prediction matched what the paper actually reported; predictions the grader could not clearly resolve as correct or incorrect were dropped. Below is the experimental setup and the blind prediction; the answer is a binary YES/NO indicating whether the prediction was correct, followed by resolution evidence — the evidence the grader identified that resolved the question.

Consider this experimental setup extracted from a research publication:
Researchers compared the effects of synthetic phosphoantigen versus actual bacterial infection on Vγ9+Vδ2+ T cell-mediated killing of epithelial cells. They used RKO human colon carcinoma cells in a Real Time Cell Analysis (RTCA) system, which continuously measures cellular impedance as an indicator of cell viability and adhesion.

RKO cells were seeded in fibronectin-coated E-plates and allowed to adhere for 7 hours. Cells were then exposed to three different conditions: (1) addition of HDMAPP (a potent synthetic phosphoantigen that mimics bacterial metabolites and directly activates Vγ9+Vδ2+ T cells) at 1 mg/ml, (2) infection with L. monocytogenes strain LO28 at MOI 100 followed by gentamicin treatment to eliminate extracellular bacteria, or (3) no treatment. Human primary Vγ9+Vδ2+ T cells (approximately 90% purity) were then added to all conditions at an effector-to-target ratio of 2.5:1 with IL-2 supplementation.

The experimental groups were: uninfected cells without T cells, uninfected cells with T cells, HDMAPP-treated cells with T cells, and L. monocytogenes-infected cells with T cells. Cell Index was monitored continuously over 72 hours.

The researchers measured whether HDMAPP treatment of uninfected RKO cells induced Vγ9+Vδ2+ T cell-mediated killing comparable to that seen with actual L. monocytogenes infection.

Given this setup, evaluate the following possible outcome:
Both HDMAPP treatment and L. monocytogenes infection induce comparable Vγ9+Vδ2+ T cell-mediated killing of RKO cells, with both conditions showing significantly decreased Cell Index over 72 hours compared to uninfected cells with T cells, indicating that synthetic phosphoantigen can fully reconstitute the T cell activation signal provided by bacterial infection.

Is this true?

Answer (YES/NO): NO